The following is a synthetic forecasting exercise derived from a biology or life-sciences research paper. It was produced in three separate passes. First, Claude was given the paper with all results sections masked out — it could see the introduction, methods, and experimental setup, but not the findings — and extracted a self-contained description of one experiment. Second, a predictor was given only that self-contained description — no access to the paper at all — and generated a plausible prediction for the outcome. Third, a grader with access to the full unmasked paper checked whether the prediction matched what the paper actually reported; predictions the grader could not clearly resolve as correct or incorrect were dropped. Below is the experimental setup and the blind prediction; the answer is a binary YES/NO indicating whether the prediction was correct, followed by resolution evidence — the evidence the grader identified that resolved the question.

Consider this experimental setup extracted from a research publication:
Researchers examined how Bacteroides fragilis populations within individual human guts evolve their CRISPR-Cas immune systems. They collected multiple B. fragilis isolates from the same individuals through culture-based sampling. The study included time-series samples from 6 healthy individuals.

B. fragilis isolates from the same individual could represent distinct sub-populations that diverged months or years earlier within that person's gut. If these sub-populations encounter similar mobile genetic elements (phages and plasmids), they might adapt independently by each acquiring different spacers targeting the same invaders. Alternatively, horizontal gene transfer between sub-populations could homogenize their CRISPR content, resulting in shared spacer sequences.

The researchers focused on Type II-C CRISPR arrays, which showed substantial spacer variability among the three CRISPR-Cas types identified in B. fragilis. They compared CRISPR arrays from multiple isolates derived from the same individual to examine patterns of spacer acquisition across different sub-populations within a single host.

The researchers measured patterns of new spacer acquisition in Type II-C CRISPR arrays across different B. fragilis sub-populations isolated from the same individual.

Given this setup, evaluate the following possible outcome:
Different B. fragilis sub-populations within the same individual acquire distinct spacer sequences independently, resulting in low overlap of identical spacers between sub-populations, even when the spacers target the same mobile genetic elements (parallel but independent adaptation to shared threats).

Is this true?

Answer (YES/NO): YES